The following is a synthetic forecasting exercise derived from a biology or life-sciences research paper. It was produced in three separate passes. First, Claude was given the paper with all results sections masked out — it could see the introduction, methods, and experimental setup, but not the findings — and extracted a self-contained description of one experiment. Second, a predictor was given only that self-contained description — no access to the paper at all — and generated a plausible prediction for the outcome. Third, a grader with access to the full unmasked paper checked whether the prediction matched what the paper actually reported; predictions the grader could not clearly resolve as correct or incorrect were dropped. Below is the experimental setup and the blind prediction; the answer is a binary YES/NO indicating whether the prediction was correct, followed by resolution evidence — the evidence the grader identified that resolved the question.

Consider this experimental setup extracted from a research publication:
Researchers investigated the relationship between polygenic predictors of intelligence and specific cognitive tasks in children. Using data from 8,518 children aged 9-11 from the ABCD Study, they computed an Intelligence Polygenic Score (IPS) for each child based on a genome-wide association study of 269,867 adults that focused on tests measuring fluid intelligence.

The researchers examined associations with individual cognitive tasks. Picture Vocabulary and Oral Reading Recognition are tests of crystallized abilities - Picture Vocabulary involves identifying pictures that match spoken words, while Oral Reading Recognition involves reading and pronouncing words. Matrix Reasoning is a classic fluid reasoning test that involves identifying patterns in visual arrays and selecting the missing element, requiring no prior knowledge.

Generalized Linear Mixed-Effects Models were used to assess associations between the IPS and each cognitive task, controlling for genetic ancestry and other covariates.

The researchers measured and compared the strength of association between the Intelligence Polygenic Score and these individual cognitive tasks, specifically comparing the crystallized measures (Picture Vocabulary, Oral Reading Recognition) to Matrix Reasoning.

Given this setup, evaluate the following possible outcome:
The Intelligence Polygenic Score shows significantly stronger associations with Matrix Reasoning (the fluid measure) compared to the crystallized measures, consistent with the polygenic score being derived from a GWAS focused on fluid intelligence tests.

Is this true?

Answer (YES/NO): NO